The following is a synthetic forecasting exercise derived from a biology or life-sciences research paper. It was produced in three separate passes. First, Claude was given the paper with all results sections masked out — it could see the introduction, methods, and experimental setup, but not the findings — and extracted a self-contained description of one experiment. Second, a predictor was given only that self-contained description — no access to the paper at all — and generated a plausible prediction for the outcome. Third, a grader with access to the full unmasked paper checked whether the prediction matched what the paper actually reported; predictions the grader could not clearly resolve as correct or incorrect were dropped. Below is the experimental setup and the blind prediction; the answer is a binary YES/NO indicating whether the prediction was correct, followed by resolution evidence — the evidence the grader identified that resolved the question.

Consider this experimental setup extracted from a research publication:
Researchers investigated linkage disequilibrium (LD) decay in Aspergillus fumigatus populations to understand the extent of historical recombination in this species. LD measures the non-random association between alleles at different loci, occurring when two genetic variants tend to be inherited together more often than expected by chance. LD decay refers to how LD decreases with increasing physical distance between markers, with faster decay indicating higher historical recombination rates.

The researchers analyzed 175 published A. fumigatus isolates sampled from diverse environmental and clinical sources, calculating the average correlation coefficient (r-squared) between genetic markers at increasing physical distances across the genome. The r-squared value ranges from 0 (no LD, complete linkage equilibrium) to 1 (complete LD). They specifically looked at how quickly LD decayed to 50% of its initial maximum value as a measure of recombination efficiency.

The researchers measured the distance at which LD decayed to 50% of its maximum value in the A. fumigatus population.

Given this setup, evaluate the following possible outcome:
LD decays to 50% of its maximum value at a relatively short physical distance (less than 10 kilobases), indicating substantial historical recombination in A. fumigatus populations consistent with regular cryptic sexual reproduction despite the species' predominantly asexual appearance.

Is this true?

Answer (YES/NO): YES